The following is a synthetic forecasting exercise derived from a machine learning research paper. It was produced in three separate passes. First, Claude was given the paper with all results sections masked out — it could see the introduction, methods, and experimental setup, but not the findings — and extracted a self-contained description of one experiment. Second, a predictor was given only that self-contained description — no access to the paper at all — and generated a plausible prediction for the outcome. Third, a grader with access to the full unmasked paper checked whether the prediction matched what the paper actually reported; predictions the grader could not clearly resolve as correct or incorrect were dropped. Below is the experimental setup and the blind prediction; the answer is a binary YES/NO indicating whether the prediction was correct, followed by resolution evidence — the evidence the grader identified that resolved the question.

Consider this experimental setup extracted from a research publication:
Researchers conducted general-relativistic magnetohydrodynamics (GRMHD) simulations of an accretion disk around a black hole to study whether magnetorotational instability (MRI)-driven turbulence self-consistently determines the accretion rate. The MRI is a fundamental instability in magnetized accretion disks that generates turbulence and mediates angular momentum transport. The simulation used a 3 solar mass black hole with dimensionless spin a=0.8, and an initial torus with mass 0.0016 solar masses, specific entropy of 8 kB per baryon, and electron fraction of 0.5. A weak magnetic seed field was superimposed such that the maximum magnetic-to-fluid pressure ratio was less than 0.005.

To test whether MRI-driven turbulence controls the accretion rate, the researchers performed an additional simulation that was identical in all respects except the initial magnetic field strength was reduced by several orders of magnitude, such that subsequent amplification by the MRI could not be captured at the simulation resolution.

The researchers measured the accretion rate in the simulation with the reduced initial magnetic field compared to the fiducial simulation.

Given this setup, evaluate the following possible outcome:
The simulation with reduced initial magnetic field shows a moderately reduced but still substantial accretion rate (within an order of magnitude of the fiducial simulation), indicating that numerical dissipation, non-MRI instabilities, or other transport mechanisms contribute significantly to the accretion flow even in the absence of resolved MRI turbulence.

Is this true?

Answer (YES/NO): NO